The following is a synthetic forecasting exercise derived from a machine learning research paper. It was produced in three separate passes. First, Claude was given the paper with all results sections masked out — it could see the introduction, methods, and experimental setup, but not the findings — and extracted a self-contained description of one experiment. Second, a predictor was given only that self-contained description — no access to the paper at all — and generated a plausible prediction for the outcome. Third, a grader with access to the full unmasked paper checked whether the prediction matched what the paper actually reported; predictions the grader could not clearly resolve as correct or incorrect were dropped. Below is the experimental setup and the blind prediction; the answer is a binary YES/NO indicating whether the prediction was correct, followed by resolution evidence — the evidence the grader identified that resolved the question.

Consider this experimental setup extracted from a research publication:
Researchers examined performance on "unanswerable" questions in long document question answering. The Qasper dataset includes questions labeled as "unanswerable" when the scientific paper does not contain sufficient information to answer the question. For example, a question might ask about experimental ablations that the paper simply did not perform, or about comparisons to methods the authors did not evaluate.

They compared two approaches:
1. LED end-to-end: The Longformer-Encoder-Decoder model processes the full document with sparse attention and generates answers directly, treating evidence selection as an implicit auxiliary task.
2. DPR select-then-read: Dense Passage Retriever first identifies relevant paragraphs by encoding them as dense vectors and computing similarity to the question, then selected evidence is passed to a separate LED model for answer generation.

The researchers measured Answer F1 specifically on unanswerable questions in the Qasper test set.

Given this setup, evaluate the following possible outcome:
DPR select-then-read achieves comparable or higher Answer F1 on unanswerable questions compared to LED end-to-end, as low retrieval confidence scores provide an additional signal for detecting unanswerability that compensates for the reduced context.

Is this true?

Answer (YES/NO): YES